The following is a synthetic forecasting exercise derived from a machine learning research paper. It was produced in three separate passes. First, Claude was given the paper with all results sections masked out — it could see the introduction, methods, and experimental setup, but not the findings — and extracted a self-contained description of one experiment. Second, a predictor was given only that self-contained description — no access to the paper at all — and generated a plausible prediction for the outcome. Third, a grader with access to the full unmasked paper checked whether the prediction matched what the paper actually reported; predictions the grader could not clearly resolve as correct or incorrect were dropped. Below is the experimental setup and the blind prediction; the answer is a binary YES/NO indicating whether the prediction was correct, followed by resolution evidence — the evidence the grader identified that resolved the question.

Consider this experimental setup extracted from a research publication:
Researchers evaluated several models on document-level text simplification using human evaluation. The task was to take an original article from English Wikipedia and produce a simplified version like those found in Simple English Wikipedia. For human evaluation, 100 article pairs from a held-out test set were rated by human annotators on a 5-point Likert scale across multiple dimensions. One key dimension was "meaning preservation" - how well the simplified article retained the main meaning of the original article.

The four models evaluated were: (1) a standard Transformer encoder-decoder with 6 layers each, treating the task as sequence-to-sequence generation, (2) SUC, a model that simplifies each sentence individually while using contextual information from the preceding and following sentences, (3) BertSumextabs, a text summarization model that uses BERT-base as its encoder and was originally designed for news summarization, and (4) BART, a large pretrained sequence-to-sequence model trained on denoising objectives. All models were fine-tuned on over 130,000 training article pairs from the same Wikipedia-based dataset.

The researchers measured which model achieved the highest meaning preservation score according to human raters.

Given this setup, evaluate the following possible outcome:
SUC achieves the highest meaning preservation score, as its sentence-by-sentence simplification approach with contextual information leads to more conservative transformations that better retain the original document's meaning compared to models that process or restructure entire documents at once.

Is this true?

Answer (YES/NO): YES